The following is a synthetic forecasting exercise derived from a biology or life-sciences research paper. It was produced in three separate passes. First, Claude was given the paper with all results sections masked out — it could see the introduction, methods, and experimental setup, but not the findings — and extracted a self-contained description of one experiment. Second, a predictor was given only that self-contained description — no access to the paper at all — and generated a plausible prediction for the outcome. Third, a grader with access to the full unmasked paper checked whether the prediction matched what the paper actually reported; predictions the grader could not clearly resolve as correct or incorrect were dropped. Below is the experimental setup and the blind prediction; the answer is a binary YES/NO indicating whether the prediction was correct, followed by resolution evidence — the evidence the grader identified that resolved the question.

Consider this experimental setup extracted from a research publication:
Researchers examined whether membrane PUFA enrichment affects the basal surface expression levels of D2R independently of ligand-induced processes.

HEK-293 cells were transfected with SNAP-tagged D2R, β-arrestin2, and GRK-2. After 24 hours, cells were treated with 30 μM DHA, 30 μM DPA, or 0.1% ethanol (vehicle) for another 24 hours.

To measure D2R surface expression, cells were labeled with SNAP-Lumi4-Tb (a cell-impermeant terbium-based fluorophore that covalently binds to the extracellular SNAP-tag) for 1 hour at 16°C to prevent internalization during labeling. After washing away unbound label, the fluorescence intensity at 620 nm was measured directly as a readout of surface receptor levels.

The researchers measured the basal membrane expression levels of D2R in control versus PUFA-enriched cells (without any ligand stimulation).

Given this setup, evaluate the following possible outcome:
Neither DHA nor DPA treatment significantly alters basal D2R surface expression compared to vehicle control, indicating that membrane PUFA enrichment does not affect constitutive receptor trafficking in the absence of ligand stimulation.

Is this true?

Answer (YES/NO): YES